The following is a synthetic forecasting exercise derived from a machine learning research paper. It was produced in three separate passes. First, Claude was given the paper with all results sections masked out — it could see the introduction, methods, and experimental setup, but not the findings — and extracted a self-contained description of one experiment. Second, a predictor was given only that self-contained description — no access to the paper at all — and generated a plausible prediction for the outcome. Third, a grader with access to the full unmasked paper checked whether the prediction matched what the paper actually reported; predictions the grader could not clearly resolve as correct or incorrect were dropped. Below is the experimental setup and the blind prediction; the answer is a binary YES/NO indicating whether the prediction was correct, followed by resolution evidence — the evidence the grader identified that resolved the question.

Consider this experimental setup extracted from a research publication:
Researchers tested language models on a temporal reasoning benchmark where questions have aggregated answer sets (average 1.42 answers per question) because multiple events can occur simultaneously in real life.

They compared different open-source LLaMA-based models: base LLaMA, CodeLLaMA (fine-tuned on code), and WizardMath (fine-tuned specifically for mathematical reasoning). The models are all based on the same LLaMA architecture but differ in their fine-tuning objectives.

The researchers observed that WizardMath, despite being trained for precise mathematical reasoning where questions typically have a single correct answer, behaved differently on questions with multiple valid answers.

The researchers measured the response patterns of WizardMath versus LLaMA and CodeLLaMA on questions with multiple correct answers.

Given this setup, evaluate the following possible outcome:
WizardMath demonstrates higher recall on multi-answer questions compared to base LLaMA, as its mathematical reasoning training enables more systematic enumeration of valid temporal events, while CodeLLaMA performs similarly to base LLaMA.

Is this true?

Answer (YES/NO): NO